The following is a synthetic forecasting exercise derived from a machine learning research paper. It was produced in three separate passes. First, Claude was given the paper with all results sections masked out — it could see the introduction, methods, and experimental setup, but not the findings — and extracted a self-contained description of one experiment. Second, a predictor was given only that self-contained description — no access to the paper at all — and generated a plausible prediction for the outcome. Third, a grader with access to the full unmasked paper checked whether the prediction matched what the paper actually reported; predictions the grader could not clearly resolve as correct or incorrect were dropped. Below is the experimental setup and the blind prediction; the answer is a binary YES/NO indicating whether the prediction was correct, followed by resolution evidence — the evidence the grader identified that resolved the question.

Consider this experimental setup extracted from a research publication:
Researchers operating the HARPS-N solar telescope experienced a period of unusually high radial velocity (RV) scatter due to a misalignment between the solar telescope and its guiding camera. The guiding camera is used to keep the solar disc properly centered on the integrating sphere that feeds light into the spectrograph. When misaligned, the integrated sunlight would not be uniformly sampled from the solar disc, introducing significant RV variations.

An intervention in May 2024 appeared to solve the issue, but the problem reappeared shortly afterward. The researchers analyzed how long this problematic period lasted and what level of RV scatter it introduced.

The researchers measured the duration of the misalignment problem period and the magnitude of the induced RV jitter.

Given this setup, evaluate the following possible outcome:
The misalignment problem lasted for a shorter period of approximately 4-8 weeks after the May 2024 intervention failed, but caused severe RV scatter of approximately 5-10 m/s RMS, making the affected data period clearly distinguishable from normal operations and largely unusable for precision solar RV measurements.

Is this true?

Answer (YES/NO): NO